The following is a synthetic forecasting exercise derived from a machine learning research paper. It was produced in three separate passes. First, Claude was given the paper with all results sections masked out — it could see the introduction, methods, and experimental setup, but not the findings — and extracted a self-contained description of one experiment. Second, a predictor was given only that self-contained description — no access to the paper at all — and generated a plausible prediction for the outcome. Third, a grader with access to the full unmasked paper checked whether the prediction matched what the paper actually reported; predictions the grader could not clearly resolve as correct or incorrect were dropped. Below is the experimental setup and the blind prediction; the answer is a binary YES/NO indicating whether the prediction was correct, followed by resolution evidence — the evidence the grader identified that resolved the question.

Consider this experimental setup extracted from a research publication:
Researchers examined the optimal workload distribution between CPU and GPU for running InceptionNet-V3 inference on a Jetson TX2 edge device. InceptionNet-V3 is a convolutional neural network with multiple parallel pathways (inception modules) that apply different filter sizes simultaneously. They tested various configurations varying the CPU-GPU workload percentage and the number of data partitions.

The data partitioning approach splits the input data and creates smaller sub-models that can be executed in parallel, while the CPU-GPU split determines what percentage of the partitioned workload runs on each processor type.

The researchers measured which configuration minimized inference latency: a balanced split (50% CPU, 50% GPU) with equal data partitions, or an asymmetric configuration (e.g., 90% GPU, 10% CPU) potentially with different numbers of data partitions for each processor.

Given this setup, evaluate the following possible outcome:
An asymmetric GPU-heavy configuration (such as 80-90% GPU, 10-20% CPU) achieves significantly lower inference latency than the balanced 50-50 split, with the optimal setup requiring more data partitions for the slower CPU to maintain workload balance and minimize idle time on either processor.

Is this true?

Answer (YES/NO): YES